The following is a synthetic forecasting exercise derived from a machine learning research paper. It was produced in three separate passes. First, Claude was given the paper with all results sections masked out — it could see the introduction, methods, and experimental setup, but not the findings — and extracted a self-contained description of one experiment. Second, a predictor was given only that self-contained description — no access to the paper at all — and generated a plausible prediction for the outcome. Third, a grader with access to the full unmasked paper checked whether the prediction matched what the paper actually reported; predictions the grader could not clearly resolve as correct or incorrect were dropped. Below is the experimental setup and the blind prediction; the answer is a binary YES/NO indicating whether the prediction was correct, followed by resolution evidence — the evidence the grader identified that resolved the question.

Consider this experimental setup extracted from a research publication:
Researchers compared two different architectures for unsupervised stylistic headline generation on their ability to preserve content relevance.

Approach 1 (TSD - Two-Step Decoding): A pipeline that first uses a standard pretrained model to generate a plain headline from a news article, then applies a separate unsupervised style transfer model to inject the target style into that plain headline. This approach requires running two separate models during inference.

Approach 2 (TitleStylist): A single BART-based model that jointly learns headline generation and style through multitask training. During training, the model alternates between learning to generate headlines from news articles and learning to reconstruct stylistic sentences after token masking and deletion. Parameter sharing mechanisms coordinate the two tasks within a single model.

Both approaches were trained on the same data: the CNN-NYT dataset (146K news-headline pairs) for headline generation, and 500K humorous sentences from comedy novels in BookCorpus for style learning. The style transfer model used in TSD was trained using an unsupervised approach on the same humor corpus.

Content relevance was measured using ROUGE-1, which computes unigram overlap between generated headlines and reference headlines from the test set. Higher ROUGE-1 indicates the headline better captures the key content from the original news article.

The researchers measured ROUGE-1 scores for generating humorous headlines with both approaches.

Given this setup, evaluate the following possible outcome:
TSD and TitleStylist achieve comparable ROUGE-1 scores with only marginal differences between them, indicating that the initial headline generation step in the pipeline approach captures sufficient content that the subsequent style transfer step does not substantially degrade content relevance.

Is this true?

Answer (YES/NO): NO